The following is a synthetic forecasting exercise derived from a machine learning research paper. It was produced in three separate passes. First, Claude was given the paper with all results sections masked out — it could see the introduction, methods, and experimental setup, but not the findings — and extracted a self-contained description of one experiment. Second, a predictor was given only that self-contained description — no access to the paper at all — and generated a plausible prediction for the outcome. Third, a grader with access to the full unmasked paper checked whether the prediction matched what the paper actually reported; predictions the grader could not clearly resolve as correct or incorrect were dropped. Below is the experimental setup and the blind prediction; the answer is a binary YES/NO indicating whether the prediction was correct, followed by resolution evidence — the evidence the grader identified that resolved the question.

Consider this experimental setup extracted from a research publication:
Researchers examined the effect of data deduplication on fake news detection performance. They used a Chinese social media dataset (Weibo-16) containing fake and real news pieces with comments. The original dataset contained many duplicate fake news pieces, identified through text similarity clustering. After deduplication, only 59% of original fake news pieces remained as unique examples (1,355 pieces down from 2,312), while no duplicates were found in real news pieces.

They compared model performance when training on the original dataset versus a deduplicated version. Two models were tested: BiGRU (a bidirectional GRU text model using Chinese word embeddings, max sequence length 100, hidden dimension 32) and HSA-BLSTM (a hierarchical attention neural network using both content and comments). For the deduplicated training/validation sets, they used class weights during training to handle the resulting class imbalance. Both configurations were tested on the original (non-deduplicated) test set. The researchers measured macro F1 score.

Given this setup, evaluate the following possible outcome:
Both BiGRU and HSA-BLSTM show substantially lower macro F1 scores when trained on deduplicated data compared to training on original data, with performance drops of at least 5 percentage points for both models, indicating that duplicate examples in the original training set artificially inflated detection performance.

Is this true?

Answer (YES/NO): NO